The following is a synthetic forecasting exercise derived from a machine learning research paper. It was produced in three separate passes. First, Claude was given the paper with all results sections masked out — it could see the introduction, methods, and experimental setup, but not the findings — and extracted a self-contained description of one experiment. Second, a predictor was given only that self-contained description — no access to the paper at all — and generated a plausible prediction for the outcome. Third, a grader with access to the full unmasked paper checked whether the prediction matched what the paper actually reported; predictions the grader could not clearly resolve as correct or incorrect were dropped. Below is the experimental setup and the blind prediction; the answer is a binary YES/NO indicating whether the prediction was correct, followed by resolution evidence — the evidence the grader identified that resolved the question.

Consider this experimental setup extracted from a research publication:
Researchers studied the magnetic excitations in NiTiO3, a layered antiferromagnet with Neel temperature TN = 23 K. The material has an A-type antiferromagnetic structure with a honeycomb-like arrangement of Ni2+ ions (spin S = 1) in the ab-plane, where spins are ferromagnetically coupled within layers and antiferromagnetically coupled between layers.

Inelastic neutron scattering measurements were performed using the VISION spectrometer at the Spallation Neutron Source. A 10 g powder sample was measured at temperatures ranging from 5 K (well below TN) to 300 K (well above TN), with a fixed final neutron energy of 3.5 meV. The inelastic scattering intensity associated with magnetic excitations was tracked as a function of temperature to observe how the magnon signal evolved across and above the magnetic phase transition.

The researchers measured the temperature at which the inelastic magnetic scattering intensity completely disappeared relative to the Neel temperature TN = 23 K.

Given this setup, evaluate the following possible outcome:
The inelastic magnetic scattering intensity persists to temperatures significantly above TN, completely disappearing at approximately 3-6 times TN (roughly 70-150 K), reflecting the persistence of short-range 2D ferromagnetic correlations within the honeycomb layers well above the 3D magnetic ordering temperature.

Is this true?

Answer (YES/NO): NO